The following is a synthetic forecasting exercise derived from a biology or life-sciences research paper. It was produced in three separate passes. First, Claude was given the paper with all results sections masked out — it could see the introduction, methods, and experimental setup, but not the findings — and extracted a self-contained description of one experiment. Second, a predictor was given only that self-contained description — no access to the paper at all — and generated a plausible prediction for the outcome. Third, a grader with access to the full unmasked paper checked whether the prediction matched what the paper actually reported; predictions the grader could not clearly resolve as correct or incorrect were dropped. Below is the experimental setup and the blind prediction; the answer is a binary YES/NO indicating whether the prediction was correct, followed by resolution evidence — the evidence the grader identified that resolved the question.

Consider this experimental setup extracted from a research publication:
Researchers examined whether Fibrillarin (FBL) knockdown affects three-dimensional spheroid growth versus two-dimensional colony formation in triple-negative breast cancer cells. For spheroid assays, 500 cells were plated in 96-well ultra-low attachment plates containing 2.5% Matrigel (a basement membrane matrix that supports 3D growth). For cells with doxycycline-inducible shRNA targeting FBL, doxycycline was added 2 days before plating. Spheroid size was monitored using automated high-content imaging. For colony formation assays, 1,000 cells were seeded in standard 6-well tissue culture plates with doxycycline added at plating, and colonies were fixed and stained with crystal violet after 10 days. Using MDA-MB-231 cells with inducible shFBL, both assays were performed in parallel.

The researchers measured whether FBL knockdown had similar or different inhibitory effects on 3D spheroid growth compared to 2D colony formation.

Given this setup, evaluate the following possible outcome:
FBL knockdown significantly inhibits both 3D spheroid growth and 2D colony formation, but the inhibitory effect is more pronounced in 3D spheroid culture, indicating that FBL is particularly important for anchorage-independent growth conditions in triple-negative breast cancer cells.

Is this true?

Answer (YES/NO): NO